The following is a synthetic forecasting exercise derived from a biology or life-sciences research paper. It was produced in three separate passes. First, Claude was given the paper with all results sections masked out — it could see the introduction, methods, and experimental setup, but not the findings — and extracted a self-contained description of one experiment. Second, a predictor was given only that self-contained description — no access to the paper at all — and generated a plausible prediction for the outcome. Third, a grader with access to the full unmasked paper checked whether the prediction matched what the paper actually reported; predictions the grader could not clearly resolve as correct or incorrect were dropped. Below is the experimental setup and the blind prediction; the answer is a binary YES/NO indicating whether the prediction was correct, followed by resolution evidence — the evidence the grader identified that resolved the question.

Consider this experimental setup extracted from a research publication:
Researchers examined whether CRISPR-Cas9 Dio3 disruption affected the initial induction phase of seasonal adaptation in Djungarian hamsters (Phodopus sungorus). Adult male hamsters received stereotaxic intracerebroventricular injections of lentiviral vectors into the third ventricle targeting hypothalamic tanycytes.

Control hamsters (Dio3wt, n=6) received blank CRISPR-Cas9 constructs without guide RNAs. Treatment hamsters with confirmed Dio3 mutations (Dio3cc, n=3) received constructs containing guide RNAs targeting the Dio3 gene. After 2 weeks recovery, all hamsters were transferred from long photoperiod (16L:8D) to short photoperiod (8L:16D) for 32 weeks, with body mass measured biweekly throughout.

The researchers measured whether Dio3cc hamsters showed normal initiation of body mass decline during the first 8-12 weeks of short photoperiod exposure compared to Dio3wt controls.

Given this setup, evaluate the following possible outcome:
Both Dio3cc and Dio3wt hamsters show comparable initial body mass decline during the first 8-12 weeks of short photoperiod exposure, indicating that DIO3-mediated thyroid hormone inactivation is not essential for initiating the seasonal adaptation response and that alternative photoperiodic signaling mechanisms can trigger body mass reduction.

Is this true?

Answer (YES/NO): NO